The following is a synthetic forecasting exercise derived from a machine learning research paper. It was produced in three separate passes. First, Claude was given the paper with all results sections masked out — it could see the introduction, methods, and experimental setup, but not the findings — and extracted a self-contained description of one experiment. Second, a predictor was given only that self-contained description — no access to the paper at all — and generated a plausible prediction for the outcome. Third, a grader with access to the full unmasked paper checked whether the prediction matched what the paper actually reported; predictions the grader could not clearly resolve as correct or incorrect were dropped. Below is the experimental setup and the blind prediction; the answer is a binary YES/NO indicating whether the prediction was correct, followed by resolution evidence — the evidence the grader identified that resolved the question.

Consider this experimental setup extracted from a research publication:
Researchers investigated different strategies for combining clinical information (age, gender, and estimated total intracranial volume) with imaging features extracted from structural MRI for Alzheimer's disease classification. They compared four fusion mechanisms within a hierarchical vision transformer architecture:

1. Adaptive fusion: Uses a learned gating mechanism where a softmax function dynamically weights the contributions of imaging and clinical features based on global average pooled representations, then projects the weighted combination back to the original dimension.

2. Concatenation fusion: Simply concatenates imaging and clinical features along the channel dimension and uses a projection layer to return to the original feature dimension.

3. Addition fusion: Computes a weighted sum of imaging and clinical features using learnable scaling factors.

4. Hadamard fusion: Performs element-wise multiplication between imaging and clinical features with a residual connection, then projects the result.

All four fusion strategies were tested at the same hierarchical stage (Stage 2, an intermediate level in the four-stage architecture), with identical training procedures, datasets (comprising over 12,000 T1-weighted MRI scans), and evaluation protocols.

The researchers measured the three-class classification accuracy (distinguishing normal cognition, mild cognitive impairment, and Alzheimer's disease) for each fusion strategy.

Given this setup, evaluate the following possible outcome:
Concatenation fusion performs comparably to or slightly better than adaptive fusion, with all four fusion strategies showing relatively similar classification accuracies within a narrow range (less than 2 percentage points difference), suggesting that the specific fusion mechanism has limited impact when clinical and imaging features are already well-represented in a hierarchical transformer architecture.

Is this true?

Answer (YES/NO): NO